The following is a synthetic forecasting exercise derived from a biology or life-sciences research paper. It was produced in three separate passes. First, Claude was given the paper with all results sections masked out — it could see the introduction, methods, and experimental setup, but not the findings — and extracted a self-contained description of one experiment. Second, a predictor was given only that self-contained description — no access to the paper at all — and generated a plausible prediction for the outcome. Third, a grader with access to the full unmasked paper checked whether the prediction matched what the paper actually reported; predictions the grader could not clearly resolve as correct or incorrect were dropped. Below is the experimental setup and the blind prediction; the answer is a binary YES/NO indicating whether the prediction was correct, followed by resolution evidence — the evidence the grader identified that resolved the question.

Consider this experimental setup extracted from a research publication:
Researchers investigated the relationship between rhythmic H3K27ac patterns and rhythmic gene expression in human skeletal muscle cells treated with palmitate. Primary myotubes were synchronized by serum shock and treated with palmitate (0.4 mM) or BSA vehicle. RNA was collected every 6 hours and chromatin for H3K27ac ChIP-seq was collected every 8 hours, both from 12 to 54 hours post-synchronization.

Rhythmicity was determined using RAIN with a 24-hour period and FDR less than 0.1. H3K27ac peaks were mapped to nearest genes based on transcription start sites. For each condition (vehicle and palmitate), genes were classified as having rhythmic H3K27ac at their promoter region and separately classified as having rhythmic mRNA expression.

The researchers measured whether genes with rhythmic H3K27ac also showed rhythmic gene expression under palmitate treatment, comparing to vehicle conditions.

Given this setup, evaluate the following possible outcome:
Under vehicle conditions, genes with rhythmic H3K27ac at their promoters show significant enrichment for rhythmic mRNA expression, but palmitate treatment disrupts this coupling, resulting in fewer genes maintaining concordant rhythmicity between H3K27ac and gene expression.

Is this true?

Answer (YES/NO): YES